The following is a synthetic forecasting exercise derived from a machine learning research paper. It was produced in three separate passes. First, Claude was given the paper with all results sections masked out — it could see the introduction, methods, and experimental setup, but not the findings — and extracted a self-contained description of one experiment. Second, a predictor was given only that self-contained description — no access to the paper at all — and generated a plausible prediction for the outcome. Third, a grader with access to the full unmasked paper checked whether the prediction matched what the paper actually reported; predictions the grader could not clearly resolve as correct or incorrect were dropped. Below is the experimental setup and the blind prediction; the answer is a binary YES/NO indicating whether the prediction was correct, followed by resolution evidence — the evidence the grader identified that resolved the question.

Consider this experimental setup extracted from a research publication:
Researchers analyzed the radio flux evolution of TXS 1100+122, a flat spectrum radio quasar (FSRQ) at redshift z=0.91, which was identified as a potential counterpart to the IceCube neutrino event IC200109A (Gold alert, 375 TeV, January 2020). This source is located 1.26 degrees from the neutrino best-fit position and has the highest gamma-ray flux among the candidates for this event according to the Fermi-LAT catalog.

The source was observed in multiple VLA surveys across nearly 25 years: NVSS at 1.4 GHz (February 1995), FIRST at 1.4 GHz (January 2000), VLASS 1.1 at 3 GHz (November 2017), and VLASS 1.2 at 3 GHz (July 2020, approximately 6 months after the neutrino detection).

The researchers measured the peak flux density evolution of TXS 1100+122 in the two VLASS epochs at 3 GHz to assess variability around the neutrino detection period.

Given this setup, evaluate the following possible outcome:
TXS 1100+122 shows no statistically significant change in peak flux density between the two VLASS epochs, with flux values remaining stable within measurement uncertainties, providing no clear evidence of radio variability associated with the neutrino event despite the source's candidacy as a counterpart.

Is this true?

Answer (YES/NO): YES